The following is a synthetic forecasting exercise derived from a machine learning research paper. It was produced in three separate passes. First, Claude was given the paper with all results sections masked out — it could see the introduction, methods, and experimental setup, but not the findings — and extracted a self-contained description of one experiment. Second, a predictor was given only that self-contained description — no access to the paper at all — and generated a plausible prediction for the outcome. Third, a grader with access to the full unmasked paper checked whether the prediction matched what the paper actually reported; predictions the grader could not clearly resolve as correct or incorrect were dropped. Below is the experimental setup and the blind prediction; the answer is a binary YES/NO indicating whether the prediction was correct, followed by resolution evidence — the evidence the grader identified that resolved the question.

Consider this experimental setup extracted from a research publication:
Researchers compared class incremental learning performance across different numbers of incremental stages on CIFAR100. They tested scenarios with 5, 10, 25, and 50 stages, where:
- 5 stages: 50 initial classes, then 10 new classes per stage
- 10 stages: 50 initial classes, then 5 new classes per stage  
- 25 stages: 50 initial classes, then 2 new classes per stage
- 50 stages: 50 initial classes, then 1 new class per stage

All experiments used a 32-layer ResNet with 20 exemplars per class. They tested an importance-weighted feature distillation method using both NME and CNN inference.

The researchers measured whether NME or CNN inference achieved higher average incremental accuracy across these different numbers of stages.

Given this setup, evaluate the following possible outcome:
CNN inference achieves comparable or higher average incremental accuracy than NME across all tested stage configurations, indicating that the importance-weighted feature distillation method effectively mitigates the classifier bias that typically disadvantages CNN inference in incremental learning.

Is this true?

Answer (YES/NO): NO